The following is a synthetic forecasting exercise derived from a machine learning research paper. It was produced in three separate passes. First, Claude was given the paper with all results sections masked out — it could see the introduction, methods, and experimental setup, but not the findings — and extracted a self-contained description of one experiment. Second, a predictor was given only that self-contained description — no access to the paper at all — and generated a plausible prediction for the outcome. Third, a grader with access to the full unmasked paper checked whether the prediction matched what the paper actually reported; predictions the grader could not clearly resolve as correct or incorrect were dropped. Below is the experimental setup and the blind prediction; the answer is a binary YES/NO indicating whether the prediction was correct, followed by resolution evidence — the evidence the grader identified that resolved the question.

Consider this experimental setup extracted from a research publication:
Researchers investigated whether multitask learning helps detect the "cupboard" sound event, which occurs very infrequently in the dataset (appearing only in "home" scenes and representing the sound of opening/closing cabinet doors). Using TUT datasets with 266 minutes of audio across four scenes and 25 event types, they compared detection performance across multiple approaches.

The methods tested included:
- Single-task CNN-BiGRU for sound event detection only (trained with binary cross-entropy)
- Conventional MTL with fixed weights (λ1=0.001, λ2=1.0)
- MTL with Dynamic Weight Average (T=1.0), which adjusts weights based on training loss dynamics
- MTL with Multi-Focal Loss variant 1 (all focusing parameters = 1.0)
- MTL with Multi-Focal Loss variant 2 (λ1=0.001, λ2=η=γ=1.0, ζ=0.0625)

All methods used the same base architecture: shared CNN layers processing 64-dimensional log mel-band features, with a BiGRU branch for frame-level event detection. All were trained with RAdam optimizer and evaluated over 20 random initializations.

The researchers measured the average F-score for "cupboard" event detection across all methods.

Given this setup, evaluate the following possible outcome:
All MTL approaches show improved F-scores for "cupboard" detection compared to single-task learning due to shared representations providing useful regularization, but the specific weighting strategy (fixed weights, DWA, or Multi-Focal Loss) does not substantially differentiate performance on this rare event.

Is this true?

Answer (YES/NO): NO